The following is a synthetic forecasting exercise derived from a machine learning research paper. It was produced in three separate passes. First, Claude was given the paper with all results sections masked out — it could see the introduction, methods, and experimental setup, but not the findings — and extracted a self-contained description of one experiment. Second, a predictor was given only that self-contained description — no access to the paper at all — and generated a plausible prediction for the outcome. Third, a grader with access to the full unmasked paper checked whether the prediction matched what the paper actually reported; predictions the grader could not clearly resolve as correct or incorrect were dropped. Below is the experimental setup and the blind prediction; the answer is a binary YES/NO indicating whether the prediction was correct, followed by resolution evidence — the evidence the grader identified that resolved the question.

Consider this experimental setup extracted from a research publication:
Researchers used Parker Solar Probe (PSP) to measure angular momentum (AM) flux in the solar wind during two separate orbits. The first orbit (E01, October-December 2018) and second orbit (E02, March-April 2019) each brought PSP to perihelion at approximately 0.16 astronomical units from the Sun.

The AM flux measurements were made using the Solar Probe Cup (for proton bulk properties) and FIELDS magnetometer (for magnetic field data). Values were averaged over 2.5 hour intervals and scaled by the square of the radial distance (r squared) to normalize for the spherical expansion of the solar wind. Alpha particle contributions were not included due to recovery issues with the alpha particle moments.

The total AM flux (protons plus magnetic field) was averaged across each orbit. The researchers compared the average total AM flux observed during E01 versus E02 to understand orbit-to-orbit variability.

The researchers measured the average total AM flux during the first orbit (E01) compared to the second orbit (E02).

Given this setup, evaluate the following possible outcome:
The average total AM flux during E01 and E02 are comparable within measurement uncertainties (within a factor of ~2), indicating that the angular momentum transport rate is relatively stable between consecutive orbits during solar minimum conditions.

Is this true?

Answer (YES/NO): YES